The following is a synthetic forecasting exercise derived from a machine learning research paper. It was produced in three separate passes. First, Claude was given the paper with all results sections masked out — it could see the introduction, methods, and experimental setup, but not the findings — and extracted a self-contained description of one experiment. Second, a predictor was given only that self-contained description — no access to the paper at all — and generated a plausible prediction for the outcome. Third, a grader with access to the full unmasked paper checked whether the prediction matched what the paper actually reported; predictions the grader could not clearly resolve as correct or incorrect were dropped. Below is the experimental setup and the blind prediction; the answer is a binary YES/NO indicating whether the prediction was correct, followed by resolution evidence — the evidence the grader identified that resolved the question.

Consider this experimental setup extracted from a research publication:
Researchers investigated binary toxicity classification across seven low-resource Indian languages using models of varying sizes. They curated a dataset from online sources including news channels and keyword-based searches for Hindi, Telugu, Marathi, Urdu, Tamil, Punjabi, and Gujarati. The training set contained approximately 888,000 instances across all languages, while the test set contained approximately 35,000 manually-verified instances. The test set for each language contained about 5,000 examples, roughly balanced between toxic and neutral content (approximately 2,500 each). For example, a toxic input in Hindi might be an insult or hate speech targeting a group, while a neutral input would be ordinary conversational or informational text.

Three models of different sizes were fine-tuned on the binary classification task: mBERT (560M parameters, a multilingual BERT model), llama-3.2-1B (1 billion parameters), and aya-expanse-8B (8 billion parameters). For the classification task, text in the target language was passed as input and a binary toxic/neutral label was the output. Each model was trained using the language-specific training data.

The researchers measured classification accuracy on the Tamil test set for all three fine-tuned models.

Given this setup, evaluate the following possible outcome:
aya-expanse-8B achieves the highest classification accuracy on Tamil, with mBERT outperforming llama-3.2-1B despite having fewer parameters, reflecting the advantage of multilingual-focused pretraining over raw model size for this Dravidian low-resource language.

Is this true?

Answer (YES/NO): NO